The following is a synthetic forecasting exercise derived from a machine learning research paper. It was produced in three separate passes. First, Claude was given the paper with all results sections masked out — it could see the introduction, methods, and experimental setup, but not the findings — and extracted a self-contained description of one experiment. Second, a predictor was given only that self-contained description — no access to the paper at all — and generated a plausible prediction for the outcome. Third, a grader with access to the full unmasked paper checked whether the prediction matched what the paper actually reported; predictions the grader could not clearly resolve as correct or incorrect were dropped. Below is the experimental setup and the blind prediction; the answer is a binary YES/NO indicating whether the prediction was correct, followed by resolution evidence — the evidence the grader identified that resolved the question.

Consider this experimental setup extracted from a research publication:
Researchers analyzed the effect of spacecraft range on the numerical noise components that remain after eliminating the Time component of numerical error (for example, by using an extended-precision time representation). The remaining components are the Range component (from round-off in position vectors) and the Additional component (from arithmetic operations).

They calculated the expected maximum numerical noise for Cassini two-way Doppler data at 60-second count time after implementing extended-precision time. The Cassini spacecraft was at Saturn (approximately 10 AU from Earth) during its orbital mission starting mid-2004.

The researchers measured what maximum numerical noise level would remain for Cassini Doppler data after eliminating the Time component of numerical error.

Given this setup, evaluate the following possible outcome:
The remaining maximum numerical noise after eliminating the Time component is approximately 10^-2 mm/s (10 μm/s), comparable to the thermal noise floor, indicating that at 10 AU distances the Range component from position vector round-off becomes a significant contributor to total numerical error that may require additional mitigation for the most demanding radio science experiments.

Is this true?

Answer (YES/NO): NO